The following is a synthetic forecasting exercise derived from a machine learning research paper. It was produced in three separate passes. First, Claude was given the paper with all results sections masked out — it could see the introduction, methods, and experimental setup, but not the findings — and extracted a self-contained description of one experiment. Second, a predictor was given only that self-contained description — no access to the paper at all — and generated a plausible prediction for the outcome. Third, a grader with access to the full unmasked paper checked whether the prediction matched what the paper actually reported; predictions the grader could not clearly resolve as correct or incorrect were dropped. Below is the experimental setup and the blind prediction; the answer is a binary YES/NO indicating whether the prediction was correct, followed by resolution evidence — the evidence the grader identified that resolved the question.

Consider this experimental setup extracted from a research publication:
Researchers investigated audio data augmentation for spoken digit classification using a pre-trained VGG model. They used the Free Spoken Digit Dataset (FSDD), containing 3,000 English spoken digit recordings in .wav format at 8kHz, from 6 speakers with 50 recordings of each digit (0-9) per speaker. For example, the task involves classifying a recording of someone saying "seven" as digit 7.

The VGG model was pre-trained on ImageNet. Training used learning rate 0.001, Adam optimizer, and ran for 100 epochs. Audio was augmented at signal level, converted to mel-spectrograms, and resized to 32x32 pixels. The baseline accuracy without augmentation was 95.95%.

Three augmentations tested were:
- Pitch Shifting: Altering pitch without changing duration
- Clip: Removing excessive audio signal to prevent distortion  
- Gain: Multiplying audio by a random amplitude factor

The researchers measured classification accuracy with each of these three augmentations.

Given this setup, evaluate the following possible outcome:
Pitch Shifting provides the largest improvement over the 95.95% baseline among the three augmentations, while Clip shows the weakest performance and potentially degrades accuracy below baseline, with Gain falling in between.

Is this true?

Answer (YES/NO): NO